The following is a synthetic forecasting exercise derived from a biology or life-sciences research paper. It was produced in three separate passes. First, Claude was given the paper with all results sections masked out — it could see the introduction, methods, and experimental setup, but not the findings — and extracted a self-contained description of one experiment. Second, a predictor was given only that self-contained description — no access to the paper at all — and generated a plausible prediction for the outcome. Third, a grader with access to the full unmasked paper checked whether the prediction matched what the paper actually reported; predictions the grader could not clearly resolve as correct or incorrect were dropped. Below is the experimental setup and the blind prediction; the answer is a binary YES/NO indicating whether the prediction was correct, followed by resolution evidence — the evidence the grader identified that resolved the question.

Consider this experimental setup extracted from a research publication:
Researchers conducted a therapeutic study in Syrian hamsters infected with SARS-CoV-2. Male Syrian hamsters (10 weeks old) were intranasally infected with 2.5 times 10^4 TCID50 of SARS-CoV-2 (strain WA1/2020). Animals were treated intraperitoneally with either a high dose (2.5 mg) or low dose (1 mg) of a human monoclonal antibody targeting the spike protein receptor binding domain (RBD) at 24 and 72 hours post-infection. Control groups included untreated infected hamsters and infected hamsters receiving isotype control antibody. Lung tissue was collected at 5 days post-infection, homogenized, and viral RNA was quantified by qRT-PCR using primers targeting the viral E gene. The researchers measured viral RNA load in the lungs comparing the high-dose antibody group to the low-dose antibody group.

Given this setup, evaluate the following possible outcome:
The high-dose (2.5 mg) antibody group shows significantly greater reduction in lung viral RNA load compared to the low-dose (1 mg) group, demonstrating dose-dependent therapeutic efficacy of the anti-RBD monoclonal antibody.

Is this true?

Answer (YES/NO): NO